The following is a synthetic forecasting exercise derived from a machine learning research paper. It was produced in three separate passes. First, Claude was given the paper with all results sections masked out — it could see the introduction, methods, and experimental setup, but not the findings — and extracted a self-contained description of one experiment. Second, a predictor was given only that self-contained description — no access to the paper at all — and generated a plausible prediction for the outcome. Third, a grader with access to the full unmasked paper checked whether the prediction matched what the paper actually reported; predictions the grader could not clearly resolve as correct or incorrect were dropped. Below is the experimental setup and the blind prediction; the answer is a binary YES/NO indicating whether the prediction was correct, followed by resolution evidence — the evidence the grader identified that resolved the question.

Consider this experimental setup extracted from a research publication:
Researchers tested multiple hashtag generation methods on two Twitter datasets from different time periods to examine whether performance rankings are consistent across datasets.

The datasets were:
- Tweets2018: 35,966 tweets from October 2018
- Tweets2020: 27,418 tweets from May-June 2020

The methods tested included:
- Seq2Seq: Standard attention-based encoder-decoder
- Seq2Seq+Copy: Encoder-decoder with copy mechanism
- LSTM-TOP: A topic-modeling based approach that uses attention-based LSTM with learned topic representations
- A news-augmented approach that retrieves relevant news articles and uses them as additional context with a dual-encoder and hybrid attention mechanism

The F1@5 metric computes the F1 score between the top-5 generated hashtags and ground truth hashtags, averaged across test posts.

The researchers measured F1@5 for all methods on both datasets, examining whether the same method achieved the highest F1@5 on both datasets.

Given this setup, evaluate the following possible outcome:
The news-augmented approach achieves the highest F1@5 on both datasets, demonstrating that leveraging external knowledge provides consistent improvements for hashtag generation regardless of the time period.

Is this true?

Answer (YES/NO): NO